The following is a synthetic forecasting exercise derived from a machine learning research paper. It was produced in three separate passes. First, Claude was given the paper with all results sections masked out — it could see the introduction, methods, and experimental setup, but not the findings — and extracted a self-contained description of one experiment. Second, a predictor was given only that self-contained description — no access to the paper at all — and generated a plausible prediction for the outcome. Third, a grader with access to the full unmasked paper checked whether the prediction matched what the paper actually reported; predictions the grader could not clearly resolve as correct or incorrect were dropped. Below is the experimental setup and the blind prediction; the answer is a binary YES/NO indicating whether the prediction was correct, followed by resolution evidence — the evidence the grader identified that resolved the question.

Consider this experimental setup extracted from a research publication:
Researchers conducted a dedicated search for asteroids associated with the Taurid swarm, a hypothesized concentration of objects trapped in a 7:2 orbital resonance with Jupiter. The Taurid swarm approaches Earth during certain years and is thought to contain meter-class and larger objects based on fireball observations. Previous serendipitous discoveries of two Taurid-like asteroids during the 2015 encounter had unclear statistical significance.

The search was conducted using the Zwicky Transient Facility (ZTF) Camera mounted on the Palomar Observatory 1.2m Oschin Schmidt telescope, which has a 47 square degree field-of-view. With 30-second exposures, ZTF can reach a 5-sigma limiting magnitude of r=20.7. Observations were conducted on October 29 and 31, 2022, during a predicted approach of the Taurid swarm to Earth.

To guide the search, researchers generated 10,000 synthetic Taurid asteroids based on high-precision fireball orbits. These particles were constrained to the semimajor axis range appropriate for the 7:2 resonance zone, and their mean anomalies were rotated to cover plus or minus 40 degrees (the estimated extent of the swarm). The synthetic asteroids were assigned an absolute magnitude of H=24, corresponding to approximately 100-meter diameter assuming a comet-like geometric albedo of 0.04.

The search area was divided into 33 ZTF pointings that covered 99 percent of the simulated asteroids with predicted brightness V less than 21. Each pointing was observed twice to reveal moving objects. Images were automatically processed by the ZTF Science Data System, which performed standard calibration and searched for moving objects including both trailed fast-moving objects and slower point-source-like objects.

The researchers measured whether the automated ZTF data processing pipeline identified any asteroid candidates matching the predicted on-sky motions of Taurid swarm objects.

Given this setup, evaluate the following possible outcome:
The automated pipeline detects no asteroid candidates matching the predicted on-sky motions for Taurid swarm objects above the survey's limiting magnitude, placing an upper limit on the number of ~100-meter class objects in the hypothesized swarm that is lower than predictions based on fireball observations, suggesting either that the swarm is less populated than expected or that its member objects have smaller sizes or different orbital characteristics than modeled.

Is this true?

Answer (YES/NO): NO